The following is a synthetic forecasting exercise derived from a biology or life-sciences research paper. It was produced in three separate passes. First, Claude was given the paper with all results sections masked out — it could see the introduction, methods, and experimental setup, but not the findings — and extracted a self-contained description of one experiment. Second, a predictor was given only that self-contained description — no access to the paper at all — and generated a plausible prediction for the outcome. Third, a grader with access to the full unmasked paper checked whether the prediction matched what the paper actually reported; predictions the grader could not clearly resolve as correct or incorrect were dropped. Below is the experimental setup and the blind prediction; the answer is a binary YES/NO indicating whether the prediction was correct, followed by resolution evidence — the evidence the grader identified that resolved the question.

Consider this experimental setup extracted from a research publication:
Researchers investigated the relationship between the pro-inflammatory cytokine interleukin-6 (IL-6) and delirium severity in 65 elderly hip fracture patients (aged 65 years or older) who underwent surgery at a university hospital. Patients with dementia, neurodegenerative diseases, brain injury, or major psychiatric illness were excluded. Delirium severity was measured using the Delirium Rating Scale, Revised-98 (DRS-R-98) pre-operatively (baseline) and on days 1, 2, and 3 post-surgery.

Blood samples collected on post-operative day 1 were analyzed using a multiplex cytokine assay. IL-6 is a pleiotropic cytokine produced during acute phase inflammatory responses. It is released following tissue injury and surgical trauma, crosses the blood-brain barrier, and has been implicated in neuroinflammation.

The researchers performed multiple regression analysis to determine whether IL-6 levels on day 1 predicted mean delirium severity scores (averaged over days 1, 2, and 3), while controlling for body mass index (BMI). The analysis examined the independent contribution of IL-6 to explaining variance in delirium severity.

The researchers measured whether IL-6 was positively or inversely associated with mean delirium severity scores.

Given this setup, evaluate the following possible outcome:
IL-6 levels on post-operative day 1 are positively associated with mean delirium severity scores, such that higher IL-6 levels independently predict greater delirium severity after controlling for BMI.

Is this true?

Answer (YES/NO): YES